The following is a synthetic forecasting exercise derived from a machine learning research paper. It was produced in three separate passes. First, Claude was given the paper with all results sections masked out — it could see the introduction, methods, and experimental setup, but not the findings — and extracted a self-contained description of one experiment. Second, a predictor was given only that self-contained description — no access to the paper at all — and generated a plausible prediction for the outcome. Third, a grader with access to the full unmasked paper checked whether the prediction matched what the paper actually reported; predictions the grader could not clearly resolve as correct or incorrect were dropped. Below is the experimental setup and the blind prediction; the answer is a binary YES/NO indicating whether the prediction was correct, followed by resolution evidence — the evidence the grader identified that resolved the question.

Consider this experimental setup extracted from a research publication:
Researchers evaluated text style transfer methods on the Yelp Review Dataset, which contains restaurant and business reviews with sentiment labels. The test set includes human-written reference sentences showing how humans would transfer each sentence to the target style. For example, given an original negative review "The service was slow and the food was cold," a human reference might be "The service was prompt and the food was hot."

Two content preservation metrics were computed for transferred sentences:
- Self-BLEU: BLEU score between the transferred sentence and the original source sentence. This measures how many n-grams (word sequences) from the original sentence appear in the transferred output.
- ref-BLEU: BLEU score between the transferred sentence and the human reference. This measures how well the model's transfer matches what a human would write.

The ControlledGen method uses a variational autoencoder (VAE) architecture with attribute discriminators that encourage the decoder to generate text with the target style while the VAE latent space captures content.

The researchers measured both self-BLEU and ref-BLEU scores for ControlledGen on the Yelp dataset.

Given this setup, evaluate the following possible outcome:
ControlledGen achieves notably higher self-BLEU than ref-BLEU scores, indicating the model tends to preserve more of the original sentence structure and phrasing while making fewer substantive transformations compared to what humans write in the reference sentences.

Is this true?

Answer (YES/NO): YES